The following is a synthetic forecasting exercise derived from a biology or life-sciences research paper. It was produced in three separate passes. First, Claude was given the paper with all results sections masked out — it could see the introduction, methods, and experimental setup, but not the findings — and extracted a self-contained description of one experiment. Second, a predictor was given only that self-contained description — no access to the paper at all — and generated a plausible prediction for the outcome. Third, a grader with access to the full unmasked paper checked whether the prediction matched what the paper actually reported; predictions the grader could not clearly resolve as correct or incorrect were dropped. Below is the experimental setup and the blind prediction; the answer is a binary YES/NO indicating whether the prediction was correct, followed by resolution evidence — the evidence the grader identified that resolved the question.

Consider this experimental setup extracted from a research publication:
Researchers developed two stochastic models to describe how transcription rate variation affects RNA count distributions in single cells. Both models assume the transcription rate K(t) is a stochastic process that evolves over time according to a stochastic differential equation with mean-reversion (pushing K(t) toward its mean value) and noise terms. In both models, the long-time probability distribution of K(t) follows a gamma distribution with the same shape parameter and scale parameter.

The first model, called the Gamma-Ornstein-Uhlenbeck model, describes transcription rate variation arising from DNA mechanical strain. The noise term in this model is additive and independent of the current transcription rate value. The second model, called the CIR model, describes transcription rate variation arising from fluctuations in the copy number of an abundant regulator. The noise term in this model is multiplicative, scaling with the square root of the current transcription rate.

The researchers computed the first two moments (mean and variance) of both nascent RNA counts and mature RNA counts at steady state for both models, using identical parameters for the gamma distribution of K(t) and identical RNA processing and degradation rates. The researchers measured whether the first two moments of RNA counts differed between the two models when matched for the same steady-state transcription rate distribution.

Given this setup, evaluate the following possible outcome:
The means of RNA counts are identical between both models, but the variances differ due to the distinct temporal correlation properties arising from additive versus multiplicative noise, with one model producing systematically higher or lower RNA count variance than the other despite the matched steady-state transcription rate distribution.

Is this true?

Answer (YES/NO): NO